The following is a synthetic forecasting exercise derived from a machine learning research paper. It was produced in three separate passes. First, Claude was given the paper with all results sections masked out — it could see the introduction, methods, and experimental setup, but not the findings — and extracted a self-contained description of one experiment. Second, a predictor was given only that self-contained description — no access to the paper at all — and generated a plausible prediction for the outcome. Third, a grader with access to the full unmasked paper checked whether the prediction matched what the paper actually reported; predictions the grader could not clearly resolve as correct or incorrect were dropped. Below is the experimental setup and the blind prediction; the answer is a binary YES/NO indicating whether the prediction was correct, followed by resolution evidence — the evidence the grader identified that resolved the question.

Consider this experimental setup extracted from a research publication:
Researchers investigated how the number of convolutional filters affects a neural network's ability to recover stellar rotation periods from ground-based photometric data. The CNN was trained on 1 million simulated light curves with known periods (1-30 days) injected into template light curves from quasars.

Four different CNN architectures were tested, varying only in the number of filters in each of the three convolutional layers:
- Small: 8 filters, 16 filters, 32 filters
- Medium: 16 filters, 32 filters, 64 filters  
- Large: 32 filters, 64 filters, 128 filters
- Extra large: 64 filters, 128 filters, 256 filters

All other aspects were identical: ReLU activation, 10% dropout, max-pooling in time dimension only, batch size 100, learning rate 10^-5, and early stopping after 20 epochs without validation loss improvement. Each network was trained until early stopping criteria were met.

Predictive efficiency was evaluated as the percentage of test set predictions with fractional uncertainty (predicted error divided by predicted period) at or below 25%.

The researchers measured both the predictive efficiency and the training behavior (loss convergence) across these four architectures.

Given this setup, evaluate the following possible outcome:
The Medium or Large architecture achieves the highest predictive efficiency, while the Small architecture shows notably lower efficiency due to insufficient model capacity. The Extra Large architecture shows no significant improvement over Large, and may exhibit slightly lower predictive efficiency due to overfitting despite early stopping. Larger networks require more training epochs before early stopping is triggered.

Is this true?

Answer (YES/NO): NO